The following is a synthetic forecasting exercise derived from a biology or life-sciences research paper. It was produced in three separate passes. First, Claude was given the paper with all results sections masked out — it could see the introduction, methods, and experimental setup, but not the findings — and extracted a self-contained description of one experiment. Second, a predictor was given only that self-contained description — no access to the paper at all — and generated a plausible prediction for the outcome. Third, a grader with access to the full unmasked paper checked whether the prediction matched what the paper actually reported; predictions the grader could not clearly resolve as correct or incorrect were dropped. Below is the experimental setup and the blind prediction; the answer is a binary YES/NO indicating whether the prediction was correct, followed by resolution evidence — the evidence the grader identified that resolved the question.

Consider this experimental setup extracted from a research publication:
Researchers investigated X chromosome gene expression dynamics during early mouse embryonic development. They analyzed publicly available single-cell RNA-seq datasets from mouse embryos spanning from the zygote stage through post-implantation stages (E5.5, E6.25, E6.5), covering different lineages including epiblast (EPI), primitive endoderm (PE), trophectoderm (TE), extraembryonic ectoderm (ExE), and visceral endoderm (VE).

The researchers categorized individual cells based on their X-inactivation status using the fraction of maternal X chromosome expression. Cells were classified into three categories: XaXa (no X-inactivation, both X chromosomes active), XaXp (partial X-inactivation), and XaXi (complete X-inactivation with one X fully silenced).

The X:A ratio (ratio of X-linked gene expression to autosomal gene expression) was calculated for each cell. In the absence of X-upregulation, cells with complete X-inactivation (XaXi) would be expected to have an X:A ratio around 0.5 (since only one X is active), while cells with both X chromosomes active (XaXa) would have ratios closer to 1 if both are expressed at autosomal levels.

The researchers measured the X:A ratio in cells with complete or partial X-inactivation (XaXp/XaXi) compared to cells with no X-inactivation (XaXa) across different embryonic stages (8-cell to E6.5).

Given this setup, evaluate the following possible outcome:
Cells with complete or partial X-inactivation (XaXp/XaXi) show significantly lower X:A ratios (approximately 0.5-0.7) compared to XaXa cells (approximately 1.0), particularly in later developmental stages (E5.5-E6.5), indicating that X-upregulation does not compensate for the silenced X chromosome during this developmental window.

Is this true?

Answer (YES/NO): NO